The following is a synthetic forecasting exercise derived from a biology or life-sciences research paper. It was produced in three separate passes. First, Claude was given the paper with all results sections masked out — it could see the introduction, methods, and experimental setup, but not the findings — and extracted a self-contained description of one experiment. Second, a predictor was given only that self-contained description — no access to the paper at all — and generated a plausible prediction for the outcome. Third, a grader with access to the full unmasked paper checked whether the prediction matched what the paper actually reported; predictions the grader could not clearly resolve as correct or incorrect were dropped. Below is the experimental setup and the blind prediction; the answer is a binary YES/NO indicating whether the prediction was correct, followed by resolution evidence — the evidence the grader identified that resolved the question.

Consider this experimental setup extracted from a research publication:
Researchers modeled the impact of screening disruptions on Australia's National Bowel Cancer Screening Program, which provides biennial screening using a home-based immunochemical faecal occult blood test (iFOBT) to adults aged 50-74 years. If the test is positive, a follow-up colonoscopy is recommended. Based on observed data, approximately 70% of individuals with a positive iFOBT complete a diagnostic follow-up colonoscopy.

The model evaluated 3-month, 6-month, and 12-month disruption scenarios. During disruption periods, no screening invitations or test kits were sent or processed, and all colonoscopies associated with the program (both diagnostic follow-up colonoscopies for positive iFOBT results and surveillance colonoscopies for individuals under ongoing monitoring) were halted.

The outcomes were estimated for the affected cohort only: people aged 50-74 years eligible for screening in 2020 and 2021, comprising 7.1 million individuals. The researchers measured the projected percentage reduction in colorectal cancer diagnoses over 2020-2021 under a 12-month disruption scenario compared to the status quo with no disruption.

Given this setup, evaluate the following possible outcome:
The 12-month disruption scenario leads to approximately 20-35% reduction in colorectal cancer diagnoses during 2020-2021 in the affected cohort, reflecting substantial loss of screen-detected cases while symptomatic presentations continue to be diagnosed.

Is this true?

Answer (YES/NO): NO